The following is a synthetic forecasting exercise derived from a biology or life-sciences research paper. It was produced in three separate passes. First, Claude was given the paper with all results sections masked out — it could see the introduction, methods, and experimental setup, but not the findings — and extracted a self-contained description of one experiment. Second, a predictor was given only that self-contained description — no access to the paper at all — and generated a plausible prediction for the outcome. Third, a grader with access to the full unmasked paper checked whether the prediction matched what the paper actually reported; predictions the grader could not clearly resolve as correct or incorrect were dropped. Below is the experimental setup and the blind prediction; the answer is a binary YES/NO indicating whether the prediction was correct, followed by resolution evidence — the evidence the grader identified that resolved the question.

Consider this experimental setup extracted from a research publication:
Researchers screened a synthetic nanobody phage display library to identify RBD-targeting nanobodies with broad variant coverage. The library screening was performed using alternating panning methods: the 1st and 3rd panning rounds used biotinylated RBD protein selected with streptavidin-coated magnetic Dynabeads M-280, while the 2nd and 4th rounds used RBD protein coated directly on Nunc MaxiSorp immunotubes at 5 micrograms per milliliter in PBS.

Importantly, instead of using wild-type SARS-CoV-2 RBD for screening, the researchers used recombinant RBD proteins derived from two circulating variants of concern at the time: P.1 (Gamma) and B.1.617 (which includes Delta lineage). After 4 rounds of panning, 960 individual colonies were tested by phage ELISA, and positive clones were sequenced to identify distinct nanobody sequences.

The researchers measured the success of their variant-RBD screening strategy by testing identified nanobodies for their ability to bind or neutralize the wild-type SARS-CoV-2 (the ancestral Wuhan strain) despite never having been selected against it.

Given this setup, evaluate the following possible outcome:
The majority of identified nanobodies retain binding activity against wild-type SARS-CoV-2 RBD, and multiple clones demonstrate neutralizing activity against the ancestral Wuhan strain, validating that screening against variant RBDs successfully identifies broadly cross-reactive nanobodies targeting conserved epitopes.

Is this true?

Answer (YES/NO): YES